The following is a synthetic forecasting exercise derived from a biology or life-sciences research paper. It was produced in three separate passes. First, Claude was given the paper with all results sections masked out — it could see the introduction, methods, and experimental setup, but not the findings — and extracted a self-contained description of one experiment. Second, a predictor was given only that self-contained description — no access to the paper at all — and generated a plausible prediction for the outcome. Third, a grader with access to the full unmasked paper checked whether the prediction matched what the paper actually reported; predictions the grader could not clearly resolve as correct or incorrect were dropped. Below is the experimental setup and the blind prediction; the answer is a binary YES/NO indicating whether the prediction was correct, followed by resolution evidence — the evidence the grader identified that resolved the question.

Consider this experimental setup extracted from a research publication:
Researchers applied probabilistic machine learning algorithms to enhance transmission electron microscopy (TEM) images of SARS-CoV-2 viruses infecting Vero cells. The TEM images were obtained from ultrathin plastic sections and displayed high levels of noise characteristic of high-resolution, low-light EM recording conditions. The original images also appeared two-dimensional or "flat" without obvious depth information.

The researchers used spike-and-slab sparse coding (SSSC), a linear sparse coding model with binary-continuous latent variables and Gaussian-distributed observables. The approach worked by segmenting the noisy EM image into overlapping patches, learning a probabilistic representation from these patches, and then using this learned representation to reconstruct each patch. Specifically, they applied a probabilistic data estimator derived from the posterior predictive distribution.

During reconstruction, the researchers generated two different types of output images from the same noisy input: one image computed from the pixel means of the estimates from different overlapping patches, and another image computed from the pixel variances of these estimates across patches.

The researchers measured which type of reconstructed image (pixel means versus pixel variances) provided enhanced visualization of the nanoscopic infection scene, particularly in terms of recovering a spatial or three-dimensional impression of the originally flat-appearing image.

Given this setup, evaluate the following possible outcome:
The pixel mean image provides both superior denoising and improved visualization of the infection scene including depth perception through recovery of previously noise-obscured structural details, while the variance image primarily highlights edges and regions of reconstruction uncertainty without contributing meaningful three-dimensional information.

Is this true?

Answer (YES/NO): NO